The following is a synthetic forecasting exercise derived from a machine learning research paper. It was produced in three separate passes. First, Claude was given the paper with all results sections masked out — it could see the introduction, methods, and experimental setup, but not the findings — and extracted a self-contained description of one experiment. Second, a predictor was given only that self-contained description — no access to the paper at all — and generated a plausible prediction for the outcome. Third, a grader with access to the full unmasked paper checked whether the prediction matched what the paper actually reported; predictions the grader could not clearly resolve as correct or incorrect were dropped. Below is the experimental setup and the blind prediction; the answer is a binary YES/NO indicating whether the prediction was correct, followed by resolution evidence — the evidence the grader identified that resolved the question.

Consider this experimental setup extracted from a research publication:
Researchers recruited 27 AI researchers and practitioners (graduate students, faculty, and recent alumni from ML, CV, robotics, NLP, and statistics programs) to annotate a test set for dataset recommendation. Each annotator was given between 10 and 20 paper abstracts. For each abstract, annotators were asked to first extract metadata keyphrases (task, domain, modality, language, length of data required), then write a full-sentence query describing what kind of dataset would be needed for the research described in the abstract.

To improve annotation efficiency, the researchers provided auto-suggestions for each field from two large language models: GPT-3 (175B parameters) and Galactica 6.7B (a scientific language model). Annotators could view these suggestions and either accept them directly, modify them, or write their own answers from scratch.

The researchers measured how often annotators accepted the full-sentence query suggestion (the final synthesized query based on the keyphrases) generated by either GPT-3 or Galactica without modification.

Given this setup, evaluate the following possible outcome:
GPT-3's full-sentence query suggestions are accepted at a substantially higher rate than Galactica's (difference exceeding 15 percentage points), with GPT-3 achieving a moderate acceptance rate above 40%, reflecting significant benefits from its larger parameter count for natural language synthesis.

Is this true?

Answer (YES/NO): NO